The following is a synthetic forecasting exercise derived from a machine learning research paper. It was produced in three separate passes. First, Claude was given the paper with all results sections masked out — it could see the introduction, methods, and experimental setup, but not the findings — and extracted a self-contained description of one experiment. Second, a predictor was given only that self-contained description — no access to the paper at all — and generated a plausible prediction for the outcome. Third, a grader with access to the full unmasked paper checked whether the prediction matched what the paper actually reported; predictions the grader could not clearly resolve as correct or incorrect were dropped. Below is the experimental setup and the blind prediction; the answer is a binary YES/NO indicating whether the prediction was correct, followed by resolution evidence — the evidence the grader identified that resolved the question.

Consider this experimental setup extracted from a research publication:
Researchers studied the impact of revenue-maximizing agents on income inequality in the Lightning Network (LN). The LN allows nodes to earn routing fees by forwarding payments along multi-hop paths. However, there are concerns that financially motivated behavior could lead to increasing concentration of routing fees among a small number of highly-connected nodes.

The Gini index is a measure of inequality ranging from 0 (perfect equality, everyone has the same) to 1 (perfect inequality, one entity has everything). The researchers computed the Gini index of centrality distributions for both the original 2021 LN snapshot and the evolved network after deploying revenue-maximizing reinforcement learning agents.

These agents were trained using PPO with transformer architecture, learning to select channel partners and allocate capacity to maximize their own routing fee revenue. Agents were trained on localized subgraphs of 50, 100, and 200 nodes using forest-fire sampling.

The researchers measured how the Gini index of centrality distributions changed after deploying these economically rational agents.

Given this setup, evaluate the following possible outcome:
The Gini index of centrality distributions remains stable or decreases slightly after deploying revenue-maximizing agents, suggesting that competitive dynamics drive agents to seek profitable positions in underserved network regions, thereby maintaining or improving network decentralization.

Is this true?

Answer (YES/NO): YES